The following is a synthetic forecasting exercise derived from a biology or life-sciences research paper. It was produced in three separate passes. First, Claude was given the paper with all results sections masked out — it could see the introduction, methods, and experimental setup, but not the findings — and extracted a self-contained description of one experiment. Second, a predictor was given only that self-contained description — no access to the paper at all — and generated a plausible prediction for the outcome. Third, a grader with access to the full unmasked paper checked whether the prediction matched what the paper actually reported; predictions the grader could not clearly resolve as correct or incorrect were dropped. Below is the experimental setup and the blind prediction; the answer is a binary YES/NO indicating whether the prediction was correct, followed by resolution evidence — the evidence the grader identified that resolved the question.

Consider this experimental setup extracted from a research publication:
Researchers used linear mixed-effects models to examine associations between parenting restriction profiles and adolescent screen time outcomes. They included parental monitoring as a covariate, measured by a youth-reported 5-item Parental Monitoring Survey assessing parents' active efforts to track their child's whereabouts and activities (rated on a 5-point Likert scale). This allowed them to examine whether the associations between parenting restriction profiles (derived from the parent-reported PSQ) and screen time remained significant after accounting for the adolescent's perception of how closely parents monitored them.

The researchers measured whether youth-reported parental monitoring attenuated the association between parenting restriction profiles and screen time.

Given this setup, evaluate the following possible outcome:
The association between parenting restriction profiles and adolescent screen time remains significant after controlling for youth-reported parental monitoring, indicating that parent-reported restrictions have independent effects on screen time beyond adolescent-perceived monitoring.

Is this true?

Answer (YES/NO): YES